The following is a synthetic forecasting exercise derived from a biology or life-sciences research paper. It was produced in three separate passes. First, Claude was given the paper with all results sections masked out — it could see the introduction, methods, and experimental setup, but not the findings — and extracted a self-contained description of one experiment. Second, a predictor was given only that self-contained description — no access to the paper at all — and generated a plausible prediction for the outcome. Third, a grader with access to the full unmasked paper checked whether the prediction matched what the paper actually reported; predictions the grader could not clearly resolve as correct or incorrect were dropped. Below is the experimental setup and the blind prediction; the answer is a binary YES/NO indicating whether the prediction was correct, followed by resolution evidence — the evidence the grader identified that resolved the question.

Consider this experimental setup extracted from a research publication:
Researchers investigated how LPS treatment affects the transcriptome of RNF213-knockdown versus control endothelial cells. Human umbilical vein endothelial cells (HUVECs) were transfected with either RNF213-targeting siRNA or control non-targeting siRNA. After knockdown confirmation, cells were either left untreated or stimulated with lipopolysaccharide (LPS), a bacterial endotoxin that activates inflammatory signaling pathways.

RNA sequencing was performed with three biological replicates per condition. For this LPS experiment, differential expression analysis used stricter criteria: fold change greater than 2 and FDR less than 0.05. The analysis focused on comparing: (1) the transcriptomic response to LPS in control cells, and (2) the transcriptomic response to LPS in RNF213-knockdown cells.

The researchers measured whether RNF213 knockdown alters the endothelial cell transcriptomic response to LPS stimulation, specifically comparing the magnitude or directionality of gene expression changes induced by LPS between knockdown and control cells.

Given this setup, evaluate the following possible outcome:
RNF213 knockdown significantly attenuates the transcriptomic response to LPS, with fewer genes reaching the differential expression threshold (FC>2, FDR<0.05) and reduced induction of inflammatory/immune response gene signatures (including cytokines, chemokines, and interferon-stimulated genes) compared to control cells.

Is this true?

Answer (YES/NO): NO